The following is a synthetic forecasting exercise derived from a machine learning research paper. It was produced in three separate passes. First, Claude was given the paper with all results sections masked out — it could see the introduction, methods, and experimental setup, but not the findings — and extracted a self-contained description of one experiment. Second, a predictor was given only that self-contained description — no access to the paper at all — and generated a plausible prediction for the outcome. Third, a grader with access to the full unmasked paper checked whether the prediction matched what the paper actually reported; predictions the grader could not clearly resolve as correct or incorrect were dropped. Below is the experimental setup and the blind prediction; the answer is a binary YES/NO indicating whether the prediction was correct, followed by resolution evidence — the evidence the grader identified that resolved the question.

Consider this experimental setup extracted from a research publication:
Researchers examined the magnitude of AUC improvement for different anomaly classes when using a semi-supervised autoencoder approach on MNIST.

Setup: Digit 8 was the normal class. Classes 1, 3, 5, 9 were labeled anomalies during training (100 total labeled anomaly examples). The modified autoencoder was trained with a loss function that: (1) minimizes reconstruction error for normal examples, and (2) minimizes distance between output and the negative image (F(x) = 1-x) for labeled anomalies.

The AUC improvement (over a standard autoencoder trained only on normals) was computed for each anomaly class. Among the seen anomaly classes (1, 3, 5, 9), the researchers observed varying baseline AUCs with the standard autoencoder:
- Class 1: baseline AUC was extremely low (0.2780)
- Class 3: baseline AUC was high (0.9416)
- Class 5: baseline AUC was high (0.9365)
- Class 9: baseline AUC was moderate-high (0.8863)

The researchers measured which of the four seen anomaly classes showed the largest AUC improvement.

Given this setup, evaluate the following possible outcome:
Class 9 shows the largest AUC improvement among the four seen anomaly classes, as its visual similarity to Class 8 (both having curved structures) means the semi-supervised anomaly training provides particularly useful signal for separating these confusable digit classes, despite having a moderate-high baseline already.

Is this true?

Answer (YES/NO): NO